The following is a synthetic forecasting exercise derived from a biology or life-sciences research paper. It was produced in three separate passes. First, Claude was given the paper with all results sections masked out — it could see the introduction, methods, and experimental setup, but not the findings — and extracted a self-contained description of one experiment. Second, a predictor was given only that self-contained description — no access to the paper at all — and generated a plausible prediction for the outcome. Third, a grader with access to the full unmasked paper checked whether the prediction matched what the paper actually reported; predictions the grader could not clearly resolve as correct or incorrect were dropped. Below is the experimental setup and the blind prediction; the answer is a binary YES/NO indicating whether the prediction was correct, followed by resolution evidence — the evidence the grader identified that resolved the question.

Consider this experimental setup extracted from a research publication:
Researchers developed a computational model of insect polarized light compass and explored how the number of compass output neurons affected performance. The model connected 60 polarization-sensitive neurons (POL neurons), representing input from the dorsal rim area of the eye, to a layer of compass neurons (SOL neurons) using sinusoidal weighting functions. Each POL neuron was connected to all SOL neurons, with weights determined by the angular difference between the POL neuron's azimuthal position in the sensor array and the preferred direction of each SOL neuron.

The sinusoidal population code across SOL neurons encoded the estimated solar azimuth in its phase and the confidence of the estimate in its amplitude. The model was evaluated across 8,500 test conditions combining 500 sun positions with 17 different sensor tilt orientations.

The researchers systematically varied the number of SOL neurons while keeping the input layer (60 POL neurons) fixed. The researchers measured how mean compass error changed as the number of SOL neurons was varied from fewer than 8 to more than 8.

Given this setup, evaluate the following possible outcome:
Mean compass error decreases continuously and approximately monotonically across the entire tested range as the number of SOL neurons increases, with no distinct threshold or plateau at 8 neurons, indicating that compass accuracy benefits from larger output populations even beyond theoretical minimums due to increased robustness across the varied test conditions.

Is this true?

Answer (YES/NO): NO